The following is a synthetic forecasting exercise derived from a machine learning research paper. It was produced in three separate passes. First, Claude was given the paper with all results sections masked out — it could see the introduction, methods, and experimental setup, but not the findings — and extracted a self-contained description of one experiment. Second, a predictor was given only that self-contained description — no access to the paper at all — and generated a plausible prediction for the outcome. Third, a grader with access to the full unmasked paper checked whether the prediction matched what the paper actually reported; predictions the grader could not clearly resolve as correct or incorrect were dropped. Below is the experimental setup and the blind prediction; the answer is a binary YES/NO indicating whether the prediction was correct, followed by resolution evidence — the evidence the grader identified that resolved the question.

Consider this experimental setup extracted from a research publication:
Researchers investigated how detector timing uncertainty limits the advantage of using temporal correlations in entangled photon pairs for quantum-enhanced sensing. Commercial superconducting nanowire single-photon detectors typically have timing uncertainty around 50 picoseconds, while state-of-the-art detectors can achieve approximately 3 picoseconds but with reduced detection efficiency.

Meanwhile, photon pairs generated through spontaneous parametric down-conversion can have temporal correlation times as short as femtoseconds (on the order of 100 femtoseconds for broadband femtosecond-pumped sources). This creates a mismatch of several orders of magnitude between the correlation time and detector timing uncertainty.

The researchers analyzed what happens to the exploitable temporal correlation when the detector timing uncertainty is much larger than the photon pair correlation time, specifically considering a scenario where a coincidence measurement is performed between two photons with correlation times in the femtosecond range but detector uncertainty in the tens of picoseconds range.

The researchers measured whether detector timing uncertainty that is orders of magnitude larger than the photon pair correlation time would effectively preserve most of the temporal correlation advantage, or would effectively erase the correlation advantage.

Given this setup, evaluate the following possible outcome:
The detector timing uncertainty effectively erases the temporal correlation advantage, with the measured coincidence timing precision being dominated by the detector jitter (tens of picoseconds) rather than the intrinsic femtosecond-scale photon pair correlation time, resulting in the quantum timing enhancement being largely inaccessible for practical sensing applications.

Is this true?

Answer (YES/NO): NO